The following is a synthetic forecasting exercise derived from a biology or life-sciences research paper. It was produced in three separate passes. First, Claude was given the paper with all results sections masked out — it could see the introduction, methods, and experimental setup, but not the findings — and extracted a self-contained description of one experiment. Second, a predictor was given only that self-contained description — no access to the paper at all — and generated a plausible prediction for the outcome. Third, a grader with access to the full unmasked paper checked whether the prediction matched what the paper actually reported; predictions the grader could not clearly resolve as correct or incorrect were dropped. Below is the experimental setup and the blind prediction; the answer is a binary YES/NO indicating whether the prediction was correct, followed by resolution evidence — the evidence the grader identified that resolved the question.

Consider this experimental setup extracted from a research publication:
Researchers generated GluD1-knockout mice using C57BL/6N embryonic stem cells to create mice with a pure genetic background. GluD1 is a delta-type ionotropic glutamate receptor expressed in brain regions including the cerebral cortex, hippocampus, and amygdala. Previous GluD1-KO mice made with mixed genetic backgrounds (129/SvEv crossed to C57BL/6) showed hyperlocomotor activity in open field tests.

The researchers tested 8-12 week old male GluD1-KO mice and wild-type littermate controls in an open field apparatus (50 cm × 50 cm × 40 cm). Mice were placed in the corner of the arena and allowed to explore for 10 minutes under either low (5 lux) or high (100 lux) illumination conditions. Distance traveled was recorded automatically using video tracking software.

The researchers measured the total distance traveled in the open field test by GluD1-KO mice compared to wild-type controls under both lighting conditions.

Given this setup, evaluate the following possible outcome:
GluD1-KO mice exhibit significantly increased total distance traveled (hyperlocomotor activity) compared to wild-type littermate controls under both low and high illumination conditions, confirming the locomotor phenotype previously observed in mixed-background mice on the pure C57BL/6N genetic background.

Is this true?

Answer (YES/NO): YES